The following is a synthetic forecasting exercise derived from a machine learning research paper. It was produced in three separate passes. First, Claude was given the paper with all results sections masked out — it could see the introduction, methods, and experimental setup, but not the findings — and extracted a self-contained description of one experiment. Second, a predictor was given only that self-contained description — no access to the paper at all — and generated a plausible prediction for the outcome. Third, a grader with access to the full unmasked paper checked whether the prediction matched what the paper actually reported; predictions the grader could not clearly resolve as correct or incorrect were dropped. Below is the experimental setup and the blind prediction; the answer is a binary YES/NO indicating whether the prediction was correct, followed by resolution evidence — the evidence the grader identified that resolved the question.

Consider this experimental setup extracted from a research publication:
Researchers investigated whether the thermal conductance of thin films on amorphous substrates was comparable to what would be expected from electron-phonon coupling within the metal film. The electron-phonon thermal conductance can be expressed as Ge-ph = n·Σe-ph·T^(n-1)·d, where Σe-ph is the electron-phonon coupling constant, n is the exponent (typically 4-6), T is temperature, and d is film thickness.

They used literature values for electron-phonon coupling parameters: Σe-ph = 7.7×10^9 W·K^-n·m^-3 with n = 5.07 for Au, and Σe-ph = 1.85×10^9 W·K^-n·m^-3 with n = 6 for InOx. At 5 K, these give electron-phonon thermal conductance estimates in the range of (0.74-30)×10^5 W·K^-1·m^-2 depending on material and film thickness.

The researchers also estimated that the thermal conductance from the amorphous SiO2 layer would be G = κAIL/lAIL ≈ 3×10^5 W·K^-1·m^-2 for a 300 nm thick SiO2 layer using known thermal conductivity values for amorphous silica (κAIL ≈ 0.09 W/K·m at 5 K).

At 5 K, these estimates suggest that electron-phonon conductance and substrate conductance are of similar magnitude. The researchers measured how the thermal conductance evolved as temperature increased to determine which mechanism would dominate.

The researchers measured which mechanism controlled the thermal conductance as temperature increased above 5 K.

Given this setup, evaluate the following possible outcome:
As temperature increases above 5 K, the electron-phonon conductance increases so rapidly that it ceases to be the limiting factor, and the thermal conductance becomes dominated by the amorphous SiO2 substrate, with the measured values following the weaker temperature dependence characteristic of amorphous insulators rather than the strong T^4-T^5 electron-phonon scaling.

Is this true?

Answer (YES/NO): YES